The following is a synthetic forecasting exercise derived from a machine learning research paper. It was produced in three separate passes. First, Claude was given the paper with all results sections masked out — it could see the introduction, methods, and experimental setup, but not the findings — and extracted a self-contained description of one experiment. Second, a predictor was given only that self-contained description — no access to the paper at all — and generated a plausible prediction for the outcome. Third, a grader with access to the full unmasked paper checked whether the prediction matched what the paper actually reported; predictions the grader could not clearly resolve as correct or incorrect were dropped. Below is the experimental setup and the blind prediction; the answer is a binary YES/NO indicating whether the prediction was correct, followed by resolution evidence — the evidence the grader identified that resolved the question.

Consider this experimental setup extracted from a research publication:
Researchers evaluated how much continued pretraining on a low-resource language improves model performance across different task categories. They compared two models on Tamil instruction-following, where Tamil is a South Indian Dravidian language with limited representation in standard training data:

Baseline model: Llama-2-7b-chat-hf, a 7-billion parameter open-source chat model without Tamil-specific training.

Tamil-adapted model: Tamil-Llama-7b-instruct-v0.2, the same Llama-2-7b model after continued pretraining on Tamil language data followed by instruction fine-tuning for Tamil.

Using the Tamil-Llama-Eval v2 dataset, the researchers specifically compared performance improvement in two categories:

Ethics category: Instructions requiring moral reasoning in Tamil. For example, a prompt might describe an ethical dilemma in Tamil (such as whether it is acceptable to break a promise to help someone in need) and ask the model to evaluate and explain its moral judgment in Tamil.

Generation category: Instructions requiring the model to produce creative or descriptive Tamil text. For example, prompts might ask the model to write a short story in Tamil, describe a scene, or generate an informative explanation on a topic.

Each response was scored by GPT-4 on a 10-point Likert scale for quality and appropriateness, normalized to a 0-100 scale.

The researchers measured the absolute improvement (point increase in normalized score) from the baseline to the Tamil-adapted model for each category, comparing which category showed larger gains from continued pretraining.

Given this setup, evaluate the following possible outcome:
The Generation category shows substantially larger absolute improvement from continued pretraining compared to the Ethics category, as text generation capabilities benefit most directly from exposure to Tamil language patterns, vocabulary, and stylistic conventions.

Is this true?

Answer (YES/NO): YES